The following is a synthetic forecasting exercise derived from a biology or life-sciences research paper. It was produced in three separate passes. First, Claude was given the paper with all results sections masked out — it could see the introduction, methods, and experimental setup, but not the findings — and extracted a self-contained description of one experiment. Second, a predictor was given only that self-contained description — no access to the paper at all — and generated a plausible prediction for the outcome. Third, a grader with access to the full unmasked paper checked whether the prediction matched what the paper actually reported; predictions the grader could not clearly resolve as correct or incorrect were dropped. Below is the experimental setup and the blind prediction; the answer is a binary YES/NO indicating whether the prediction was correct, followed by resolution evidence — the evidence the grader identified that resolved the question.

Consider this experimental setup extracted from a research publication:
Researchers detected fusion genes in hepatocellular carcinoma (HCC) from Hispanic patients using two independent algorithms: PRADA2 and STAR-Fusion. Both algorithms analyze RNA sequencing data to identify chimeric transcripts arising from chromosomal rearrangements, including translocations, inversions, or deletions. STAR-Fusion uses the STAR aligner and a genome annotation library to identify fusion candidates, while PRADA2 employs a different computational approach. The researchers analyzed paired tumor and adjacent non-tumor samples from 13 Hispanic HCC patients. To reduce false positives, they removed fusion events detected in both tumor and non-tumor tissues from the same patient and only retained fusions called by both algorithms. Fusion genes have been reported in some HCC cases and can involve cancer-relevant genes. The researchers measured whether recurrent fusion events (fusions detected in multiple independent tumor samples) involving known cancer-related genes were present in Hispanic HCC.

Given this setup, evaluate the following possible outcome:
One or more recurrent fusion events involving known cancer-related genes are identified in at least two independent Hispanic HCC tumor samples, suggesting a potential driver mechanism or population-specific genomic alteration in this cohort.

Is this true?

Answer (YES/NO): NO